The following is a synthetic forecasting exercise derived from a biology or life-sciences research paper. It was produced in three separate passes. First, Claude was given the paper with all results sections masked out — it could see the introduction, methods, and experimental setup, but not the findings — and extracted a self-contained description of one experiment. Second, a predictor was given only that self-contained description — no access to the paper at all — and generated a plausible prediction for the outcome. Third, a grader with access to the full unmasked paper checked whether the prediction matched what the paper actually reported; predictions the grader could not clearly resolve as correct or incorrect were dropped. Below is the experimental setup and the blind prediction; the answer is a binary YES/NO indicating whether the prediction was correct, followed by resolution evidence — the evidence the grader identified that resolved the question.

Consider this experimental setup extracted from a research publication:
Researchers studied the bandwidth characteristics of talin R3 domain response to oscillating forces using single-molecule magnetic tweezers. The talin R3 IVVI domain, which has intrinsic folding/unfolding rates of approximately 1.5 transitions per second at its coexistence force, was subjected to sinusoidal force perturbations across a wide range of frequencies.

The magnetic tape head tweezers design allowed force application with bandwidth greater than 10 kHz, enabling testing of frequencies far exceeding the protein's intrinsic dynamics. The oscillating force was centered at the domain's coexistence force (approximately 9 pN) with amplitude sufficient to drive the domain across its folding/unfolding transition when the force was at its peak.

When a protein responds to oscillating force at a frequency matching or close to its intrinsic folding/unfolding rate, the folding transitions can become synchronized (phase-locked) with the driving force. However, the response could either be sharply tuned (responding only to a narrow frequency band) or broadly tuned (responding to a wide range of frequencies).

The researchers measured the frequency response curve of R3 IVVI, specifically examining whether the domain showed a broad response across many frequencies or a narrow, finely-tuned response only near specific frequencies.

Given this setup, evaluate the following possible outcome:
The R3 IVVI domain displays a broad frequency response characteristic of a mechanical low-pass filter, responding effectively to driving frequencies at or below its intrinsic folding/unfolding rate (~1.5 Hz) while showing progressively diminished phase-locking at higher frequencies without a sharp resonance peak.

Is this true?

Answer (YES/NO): NO